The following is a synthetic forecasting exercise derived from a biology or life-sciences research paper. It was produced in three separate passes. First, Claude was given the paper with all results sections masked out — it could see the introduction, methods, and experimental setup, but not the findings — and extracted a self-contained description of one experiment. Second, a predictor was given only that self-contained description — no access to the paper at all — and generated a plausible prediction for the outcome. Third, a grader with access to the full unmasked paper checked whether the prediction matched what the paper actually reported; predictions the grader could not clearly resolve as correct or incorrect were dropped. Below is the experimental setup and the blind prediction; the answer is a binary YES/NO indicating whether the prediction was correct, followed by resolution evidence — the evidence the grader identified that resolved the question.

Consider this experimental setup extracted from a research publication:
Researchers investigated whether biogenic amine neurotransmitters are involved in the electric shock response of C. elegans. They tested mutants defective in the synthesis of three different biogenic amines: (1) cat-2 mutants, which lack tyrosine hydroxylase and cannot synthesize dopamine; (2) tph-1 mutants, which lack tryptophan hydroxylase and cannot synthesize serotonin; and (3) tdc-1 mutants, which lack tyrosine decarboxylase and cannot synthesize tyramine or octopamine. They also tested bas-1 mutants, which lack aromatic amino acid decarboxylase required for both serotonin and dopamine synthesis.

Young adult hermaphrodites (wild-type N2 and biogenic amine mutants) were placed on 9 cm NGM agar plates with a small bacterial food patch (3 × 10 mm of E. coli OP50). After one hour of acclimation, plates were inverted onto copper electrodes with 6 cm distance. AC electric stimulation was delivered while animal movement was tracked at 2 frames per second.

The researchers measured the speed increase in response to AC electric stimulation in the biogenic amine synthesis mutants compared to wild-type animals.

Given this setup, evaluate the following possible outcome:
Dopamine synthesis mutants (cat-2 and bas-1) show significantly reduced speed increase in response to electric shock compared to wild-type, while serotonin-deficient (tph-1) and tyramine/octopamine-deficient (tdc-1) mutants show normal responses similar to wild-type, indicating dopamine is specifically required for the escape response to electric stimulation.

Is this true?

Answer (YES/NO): NO